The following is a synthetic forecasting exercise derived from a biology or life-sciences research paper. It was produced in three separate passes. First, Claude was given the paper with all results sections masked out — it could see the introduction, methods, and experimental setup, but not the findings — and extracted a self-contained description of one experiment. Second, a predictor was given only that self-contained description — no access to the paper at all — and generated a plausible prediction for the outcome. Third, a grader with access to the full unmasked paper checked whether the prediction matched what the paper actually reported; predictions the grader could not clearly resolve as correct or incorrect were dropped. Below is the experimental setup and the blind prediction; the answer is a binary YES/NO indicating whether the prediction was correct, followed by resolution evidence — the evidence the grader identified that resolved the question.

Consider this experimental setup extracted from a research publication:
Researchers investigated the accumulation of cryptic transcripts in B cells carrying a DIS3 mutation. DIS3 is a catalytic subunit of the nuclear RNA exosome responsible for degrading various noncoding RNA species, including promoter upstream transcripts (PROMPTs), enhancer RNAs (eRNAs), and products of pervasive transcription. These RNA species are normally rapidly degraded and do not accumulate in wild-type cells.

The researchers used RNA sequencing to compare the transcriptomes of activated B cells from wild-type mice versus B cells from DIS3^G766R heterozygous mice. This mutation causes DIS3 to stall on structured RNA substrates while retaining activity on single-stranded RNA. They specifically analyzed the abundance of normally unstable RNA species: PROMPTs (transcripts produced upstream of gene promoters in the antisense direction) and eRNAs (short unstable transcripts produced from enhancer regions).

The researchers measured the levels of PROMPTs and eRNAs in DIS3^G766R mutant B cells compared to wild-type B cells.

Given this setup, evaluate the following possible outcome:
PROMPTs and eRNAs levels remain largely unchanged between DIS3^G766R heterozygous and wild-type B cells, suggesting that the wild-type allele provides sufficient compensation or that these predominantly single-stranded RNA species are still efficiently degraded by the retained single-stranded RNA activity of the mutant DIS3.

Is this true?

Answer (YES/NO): YES